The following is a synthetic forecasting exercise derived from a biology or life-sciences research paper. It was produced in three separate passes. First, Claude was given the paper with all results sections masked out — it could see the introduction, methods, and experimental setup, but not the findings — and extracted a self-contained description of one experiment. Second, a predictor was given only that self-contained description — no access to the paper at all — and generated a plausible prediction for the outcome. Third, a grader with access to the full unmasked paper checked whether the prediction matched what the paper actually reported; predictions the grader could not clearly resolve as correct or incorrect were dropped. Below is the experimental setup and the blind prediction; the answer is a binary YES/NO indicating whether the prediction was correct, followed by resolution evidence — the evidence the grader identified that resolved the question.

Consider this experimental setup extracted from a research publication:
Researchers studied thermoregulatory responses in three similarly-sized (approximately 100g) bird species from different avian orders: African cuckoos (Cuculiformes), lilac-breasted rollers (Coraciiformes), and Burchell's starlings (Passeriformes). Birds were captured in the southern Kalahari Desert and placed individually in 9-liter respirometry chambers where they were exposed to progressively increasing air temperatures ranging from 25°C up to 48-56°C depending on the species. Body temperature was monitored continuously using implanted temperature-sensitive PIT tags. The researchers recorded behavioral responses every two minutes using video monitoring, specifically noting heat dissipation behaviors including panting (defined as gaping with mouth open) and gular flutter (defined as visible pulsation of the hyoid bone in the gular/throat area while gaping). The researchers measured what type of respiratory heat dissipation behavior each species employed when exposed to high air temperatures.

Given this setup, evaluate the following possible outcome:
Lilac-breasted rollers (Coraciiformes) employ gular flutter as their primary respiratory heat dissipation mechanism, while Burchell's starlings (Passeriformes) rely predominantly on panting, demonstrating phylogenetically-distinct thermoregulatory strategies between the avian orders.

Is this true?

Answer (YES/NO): NO